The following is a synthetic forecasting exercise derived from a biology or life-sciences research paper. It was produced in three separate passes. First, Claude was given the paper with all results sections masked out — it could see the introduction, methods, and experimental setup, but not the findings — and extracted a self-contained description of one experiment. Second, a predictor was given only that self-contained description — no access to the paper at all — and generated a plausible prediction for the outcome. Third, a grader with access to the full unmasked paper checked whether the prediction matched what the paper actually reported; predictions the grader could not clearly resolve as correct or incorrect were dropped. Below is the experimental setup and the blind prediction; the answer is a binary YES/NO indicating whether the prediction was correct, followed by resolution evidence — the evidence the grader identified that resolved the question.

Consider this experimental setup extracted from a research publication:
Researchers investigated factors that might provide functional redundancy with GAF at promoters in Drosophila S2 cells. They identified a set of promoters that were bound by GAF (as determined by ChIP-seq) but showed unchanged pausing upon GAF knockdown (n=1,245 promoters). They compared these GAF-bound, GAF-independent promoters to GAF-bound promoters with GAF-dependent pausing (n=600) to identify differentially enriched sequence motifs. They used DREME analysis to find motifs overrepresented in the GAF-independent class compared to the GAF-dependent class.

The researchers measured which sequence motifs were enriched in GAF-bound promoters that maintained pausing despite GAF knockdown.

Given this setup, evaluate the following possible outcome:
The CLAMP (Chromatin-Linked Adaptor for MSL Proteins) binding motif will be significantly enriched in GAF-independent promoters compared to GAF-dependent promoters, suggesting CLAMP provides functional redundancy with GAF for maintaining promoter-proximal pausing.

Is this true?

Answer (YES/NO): NO